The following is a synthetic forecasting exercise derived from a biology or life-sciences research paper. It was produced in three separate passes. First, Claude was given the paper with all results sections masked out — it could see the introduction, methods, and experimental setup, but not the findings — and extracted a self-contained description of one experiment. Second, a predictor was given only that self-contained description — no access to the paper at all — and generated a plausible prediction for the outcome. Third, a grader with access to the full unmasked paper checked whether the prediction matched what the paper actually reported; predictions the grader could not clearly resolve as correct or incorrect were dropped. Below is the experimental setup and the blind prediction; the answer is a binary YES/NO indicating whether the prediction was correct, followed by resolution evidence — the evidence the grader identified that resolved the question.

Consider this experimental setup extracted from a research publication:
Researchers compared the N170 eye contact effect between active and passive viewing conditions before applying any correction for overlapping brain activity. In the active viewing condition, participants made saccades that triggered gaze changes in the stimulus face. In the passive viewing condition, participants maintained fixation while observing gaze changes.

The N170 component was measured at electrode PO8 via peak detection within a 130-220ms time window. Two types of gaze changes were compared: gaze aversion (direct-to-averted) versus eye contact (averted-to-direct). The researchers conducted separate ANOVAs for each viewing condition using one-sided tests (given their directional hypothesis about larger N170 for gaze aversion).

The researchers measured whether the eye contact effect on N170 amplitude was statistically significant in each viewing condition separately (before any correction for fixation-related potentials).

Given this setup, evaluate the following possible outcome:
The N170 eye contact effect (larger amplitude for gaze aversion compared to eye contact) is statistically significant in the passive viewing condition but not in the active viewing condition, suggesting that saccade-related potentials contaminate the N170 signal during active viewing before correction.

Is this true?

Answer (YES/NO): YES